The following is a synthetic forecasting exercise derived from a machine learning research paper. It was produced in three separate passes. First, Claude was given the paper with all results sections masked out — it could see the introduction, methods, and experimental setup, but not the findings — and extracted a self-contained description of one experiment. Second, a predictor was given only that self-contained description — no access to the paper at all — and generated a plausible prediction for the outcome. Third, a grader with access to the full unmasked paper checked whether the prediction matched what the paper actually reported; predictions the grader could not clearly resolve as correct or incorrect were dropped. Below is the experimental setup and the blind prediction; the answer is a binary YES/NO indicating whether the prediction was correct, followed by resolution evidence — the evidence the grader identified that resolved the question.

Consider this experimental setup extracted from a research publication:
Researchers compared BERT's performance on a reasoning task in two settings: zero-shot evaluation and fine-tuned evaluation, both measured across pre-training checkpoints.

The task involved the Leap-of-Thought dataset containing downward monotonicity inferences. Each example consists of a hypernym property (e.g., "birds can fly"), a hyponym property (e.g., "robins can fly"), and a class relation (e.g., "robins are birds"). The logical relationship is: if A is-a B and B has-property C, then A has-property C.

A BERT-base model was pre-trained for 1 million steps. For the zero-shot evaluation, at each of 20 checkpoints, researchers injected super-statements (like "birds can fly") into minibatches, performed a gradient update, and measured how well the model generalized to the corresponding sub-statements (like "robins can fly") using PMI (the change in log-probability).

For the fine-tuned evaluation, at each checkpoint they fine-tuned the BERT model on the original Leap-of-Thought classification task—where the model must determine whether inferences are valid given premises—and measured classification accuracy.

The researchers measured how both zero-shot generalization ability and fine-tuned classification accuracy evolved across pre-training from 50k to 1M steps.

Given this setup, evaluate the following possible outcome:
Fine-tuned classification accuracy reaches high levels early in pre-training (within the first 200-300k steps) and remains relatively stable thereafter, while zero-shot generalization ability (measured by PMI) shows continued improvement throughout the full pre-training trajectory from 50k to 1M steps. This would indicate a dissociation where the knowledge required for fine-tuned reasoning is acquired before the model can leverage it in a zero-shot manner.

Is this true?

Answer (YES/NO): NO